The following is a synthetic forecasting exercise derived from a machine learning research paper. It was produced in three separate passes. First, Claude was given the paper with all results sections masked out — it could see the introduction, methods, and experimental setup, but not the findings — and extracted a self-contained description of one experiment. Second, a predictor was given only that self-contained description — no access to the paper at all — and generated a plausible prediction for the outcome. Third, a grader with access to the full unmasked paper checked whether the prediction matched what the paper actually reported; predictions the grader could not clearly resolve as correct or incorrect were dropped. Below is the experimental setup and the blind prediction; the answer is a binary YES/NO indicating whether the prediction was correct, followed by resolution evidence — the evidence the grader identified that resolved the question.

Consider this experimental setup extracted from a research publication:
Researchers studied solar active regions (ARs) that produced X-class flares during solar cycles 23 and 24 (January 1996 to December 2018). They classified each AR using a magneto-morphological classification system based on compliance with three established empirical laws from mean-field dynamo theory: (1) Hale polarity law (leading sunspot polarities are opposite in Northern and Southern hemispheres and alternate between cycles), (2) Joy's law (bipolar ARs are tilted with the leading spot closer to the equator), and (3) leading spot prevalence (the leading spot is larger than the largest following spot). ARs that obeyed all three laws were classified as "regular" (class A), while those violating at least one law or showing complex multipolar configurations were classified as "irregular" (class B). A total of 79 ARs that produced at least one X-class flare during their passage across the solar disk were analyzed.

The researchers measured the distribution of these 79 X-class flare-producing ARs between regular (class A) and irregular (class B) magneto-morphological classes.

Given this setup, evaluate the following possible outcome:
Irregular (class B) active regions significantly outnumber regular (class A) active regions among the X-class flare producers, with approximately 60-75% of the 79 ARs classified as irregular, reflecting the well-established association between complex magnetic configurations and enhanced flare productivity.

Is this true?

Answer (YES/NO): YES